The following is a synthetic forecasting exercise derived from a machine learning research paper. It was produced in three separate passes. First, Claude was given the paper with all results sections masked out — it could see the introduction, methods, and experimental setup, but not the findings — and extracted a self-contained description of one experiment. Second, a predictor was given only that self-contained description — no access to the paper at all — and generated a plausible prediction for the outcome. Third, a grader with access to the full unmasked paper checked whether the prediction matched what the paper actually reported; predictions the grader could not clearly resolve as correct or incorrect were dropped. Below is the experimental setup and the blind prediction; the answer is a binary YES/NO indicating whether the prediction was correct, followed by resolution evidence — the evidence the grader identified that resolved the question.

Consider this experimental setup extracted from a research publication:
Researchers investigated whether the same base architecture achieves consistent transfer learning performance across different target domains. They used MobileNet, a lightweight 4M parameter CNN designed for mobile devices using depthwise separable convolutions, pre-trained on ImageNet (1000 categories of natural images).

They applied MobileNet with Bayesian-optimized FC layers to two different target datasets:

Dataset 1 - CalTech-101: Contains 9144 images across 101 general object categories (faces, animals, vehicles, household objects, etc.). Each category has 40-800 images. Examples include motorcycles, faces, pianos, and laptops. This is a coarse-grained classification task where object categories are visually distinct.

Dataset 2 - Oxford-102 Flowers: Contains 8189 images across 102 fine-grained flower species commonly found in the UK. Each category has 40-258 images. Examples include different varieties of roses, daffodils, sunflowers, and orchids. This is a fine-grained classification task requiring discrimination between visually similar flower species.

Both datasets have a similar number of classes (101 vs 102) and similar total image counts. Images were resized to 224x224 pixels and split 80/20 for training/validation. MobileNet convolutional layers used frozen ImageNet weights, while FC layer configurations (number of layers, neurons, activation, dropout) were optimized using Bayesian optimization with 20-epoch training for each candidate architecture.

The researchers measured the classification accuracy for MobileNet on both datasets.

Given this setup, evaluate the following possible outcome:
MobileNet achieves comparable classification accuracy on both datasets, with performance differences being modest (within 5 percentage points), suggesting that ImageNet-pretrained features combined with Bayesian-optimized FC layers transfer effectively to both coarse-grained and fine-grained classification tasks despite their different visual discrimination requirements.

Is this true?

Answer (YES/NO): NO